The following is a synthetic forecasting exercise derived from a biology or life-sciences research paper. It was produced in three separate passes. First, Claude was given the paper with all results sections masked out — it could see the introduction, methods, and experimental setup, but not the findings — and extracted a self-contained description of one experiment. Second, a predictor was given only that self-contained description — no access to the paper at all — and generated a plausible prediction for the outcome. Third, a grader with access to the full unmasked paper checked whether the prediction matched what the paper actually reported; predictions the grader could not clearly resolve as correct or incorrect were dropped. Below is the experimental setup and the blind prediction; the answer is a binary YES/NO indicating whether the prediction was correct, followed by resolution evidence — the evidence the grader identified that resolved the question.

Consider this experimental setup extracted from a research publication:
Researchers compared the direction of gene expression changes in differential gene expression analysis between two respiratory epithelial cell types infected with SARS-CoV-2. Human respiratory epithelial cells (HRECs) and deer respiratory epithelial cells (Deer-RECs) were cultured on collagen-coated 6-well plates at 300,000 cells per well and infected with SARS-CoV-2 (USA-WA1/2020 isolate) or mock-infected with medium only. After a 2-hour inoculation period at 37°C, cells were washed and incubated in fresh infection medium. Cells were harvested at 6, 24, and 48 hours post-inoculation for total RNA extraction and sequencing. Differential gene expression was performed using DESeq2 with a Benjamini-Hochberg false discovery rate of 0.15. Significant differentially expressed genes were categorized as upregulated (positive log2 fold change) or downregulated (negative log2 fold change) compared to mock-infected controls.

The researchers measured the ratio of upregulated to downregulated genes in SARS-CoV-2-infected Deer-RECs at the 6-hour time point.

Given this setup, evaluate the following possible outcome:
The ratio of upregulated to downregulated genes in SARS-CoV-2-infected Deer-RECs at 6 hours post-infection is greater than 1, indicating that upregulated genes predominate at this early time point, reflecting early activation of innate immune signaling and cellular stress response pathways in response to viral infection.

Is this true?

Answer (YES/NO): YES